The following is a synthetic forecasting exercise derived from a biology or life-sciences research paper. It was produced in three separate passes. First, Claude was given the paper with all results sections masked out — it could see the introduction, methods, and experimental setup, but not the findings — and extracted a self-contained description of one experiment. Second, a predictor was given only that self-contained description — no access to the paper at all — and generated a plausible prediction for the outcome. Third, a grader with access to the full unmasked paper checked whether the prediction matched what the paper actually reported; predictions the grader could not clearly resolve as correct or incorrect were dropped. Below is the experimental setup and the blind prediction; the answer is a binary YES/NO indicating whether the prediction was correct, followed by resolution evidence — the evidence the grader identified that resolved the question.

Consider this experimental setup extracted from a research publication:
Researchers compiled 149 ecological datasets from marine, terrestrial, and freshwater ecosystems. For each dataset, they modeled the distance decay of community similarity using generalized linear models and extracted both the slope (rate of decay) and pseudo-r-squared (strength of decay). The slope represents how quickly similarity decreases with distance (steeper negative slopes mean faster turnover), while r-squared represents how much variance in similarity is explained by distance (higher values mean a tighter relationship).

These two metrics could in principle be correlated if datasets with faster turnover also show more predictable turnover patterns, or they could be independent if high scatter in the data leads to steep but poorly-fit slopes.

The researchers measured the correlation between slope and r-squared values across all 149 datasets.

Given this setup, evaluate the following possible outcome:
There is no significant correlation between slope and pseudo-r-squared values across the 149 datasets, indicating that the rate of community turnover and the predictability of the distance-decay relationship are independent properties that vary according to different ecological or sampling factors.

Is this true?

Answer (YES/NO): YES